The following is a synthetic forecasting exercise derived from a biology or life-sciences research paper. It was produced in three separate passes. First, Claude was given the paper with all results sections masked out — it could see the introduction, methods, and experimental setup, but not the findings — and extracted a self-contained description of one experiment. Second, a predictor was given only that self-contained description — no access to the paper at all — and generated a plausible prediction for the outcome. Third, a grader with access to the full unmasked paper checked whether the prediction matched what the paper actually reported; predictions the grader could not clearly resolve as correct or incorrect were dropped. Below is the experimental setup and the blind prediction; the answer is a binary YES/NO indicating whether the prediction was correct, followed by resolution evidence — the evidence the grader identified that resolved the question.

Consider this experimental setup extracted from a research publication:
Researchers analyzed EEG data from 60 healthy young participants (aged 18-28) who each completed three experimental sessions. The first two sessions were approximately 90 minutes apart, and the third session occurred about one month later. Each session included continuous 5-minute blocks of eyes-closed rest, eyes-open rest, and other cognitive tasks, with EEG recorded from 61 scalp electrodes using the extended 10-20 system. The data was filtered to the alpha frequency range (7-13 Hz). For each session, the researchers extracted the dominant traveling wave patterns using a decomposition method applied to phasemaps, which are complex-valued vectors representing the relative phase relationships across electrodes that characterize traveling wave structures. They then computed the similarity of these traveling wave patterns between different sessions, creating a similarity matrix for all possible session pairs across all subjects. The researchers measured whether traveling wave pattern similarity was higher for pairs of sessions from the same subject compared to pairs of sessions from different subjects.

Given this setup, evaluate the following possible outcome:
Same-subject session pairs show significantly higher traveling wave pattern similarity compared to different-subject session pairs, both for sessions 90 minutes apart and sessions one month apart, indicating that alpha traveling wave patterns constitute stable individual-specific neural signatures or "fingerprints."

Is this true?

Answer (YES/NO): NO